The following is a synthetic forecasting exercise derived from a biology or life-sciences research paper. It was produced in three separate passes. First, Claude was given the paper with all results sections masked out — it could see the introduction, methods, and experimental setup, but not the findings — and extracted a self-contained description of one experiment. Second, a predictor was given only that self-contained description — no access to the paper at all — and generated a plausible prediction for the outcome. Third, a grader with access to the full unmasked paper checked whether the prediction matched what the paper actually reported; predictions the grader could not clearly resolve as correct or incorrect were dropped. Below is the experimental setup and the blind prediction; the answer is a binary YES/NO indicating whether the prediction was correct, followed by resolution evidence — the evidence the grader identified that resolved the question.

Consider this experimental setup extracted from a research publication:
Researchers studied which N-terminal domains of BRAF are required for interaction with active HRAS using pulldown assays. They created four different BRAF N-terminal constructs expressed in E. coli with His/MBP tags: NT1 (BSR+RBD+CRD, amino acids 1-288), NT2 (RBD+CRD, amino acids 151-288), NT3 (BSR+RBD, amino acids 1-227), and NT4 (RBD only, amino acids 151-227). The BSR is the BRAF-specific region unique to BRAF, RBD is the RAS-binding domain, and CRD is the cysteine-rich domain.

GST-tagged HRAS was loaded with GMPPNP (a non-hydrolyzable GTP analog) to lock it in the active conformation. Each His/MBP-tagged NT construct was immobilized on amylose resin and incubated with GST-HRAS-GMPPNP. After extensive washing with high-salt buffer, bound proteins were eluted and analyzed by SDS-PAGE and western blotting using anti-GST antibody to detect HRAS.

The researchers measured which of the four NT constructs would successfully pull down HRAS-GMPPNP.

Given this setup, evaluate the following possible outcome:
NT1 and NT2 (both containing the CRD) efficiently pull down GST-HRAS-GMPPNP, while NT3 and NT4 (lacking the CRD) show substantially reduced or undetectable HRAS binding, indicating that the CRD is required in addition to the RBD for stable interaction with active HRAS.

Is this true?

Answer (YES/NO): NO